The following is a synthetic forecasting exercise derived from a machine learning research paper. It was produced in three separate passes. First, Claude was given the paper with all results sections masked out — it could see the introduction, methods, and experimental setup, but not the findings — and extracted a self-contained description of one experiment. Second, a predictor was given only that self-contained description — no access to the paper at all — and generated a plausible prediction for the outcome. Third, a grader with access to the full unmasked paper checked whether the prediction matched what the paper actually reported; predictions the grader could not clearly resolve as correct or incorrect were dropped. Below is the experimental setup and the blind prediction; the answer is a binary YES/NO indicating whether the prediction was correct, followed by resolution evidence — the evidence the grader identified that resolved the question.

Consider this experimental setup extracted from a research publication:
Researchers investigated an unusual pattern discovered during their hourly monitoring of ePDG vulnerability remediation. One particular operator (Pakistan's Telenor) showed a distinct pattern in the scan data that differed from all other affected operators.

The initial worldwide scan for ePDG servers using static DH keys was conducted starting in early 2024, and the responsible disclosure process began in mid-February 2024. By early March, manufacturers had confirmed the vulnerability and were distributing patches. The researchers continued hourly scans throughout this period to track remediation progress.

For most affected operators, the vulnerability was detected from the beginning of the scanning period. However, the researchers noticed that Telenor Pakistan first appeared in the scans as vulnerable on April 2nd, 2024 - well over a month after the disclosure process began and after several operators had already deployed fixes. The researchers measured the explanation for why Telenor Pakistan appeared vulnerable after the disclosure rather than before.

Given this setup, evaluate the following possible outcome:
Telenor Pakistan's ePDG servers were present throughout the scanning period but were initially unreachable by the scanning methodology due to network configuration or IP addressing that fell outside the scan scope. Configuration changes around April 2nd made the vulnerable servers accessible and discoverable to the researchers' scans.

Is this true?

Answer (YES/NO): NO